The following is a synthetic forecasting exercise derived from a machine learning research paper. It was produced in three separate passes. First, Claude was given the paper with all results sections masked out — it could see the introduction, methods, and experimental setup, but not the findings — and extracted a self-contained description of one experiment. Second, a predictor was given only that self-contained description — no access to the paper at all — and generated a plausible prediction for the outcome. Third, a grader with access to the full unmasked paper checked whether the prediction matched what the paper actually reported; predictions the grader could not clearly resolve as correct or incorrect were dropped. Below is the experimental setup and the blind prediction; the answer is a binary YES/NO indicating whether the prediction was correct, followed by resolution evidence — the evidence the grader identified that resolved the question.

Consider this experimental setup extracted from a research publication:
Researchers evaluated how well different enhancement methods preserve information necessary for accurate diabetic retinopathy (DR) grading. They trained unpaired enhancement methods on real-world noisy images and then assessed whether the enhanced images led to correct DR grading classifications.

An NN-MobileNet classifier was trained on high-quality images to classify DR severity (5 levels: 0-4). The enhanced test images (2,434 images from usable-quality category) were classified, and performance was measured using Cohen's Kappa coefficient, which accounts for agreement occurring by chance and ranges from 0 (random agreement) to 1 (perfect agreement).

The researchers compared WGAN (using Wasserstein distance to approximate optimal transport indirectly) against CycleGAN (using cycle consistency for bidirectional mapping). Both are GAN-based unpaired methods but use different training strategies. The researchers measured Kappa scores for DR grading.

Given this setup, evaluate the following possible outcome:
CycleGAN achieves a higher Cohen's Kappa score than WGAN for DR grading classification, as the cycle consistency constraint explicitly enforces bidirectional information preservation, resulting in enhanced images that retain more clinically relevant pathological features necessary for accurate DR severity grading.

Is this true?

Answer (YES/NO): YES